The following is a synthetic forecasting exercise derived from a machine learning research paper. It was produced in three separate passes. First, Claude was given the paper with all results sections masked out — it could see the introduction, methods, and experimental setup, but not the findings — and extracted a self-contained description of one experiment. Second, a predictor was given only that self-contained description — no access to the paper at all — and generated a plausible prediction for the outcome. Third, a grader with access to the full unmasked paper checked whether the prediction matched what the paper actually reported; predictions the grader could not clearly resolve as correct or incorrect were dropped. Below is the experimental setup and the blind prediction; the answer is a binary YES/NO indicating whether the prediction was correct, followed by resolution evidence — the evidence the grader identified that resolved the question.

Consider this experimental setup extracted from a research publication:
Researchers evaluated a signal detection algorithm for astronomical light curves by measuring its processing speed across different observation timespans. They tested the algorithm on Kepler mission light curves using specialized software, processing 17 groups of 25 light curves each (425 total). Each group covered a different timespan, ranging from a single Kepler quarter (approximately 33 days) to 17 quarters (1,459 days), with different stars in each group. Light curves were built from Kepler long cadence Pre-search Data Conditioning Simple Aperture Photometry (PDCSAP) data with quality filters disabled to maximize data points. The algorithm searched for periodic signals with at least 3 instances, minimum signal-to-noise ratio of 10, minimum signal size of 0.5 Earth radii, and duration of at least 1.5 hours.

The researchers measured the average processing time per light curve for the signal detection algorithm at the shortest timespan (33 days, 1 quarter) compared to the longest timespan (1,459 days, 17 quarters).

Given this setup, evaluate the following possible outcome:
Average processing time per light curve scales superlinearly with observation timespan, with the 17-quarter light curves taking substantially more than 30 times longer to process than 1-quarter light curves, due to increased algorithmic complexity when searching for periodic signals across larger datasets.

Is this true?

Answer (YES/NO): NO